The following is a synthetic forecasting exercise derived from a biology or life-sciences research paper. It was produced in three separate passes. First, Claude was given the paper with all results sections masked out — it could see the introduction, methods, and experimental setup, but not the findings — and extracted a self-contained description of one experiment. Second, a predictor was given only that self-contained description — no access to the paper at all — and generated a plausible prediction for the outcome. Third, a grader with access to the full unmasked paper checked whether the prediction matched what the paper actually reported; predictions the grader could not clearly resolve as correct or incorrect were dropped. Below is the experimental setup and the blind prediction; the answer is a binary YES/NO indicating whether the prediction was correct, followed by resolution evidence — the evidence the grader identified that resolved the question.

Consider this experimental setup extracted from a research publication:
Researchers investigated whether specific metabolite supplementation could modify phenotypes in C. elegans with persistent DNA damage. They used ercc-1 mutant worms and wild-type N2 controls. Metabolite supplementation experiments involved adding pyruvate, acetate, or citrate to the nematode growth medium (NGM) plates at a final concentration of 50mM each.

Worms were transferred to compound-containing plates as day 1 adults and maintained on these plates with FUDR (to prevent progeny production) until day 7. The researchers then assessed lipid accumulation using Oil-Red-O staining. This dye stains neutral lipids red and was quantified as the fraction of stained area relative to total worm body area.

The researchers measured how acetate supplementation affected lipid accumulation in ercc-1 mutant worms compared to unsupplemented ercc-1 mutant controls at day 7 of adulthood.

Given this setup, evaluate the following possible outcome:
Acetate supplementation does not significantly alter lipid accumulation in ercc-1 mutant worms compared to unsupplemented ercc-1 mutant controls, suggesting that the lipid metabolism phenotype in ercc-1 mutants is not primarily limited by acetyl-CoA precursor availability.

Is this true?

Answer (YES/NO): NO